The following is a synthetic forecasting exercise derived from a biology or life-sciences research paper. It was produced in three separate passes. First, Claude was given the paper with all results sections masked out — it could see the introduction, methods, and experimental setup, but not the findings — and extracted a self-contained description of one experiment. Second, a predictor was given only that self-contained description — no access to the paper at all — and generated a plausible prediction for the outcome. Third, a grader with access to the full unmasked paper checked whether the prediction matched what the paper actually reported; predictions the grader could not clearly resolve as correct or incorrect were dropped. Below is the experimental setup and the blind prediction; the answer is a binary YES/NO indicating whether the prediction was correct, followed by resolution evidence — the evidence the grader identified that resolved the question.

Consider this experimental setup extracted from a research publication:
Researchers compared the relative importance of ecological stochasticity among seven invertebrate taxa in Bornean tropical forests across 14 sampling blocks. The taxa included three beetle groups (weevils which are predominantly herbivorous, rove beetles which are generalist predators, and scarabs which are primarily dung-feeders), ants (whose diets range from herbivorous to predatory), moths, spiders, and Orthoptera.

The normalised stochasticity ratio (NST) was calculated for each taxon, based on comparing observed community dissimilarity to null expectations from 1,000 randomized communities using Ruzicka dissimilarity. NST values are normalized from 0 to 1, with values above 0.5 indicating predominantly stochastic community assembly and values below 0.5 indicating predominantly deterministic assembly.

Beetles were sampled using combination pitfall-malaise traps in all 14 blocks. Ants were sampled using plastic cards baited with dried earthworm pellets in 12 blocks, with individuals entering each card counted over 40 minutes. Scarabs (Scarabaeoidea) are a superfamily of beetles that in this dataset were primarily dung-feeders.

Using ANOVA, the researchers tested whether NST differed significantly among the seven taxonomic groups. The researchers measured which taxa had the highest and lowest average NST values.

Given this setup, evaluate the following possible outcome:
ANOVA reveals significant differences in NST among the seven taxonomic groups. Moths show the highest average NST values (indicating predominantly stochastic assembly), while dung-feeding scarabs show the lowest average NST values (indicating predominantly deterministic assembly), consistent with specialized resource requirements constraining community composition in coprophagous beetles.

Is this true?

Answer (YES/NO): NO